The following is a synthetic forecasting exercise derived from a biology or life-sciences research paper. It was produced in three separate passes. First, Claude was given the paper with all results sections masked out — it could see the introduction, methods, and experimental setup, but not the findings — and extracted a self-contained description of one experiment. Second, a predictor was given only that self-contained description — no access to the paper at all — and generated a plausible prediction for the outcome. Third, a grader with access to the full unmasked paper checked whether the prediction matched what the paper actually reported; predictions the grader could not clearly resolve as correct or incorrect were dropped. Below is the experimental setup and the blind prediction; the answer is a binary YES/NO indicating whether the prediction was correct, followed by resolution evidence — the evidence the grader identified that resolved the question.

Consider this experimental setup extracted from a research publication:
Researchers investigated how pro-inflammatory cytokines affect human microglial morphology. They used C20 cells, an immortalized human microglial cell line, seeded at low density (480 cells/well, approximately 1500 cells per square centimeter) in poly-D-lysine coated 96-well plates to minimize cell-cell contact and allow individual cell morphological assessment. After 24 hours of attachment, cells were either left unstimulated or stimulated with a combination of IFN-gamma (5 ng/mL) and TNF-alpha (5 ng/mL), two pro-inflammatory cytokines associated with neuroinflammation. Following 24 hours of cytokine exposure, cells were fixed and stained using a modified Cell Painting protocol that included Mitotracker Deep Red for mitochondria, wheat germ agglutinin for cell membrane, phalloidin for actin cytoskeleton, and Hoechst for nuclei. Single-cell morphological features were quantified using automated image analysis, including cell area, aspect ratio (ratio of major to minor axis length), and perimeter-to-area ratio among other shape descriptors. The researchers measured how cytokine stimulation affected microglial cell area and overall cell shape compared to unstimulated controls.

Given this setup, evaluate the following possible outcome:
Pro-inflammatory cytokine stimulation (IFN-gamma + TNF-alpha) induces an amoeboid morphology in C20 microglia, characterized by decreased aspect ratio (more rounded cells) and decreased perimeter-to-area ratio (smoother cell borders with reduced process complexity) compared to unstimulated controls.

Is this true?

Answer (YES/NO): NO